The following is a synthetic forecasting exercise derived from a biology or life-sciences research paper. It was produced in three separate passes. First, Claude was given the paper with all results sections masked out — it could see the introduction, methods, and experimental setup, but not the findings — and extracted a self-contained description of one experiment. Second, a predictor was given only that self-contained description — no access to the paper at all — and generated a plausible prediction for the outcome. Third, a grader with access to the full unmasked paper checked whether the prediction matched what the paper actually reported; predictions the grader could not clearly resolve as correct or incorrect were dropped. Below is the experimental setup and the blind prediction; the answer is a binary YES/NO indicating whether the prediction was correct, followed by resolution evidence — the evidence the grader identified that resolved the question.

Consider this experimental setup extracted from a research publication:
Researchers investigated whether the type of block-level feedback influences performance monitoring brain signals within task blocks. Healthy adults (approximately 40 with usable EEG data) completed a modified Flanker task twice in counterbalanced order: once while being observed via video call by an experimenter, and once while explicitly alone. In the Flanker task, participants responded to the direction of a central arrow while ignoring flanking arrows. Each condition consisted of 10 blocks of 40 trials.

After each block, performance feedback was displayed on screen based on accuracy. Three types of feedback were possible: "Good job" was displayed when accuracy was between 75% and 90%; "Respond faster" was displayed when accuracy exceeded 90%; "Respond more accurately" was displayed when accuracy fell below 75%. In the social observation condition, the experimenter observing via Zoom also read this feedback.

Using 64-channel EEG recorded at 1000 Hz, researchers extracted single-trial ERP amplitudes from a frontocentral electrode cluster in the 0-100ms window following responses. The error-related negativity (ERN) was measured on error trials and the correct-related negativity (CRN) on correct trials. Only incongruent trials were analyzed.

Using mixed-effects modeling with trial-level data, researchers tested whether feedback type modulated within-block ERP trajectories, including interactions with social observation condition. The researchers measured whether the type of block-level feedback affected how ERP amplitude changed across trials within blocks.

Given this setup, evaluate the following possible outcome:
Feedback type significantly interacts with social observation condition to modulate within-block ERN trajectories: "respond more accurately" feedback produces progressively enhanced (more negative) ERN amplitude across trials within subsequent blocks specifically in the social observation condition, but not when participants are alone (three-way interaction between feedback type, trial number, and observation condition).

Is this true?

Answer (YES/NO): NO